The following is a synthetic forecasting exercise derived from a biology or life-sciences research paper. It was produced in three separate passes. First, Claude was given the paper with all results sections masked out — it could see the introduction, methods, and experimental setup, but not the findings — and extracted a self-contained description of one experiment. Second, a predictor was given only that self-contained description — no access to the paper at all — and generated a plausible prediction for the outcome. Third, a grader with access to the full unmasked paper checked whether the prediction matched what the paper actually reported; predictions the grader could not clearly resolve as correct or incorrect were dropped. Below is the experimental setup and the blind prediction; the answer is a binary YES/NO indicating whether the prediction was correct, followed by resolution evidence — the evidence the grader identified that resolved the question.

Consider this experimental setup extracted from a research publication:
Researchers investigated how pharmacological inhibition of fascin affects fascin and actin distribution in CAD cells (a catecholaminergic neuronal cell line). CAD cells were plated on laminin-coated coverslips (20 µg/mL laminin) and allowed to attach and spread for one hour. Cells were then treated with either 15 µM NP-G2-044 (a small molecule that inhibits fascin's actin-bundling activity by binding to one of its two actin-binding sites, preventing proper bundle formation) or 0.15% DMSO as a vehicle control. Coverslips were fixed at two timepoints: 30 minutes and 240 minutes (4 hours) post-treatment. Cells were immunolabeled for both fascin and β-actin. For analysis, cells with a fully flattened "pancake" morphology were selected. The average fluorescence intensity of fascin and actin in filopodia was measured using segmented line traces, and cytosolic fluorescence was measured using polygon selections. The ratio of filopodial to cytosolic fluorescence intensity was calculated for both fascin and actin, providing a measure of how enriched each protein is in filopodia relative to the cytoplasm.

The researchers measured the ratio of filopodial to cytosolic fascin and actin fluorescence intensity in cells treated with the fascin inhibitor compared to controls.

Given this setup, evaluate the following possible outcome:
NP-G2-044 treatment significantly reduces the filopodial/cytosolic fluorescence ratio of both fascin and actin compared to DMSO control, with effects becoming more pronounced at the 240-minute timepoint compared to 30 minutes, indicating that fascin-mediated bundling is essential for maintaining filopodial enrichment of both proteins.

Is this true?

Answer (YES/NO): YES